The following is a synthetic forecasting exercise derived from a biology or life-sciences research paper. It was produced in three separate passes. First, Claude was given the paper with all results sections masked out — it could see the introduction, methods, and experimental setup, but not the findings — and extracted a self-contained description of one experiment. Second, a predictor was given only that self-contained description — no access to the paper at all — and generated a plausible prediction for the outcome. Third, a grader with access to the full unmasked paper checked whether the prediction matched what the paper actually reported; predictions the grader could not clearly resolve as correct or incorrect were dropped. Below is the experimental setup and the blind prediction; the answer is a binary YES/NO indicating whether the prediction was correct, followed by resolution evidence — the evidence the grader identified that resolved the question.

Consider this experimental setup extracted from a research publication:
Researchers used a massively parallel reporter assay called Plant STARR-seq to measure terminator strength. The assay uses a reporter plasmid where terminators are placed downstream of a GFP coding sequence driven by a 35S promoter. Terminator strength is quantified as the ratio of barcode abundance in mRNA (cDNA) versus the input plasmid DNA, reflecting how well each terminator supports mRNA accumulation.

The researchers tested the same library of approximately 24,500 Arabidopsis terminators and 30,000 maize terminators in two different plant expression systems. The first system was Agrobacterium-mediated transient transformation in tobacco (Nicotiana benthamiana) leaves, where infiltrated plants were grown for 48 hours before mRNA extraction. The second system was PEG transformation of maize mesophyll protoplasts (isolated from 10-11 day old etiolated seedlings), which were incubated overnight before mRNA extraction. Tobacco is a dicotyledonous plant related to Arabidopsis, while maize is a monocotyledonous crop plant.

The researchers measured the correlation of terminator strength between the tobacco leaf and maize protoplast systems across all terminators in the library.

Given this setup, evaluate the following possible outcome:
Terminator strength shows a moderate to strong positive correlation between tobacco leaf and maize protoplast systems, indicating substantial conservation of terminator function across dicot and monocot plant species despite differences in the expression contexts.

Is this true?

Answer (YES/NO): NO